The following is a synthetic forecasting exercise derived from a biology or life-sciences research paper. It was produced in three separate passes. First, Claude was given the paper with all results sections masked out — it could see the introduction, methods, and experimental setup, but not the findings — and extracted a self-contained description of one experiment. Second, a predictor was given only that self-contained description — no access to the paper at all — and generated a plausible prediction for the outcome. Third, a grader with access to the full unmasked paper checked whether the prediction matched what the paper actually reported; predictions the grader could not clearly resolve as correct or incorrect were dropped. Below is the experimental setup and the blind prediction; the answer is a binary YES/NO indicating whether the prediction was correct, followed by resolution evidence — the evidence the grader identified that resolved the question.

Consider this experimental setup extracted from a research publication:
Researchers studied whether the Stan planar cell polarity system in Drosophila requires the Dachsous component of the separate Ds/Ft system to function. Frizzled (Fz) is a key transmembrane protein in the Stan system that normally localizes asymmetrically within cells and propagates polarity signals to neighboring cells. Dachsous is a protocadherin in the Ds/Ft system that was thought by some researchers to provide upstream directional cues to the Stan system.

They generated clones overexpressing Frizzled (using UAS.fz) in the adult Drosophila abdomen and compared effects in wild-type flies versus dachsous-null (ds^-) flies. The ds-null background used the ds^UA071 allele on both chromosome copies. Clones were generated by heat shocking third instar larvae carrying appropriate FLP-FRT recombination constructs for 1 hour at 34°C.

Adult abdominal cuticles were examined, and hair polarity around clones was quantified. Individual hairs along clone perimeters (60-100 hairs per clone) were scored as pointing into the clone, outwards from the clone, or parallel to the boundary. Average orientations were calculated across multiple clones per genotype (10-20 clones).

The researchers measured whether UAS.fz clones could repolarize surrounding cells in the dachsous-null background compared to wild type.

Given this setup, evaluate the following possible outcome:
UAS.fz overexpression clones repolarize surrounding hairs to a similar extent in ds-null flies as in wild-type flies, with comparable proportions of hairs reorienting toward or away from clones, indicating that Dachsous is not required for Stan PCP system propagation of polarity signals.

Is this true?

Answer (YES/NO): NO